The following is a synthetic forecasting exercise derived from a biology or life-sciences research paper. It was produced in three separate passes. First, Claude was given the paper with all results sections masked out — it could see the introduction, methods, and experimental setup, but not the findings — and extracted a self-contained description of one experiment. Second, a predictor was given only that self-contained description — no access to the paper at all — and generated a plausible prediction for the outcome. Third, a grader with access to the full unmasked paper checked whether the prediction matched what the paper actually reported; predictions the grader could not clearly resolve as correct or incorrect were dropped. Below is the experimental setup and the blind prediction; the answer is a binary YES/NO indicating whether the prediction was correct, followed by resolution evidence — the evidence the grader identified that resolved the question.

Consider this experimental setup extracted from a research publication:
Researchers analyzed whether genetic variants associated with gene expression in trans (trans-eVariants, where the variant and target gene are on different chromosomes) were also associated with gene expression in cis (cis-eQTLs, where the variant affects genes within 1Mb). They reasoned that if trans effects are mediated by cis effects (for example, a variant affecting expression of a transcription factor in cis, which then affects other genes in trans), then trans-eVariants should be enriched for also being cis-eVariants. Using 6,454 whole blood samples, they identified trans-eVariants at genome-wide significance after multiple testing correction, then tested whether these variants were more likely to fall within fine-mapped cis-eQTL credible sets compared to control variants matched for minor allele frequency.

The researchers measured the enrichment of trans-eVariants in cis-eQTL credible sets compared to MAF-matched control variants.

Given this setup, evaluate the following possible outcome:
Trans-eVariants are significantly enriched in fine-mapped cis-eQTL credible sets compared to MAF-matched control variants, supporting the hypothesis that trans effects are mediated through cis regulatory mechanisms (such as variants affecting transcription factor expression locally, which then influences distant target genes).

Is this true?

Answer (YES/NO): YES